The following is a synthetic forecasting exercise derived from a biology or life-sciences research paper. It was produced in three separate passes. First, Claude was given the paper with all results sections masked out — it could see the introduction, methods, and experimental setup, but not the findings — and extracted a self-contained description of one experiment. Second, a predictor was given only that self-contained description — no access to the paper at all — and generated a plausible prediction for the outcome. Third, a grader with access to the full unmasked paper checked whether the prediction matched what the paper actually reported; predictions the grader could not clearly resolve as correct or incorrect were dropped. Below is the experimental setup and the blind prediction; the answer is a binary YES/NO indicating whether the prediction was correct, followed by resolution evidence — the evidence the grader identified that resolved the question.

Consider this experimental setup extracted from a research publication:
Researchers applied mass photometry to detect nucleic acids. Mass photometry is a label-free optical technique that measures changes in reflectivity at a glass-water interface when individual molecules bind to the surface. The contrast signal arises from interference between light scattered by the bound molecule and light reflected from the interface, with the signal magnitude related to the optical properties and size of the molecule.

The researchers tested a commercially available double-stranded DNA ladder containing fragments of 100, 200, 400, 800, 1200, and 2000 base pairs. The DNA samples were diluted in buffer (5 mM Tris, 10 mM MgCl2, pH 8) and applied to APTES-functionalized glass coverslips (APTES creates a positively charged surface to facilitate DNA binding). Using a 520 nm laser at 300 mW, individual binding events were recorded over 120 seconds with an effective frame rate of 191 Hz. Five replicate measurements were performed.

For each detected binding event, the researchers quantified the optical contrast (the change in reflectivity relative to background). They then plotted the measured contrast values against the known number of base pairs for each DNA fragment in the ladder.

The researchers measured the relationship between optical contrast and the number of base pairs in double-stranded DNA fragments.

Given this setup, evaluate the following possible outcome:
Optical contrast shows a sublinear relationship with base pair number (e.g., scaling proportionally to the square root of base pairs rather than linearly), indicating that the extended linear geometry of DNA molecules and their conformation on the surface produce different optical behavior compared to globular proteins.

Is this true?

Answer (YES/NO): NO